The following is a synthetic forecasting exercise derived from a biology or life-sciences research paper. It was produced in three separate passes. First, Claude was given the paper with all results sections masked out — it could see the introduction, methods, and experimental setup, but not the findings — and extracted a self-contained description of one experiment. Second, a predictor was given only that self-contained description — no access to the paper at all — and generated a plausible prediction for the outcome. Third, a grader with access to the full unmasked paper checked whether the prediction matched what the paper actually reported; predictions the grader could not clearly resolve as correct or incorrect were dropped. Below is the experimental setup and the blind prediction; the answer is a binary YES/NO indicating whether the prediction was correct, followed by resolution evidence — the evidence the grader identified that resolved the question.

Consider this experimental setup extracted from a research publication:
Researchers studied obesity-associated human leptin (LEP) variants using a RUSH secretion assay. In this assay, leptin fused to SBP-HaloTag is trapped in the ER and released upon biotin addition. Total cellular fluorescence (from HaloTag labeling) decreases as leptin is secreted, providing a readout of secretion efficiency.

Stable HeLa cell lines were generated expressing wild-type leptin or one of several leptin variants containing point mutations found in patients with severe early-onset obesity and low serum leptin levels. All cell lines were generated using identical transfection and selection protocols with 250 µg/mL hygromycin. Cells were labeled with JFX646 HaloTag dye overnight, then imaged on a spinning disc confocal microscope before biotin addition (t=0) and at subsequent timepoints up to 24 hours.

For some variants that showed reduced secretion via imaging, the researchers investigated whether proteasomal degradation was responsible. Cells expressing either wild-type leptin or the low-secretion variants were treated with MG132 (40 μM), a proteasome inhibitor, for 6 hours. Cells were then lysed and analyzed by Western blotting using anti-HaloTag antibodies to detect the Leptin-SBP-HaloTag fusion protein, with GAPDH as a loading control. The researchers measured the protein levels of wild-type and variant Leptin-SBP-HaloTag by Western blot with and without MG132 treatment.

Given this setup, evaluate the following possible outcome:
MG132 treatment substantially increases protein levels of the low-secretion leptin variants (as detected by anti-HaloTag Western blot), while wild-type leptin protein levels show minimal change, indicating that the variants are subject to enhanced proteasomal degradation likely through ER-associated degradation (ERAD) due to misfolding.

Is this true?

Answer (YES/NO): YES